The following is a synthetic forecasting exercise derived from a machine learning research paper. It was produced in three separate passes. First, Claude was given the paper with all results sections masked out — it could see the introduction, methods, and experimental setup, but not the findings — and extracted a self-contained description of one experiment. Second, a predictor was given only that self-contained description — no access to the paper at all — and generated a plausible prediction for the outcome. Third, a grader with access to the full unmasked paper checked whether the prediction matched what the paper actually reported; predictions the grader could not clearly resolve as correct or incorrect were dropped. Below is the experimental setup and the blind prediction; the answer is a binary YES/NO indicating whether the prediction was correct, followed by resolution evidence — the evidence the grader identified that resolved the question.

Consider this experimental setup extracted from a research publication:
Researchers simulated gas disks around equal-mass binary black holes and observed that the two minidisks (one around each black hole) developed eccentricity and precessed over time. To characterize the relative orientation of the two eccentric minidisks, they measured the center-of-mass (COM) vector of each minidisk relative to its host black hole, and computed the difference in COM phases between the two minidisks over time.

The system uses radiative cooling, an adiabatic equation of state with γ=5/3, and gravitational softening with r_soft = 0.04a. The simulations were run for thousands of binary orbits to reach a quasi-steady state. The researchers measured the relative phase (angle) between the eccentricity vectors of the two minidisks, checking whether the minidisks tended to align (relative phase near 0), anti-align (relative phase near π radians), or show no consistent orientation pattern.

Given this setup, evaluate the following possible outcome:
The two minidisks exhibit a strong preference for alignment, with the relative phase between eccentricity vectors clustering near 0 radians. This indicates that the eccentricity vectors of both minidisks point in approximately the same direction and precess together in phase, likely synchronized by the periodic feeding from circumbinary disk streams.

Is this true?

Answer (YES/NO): NO